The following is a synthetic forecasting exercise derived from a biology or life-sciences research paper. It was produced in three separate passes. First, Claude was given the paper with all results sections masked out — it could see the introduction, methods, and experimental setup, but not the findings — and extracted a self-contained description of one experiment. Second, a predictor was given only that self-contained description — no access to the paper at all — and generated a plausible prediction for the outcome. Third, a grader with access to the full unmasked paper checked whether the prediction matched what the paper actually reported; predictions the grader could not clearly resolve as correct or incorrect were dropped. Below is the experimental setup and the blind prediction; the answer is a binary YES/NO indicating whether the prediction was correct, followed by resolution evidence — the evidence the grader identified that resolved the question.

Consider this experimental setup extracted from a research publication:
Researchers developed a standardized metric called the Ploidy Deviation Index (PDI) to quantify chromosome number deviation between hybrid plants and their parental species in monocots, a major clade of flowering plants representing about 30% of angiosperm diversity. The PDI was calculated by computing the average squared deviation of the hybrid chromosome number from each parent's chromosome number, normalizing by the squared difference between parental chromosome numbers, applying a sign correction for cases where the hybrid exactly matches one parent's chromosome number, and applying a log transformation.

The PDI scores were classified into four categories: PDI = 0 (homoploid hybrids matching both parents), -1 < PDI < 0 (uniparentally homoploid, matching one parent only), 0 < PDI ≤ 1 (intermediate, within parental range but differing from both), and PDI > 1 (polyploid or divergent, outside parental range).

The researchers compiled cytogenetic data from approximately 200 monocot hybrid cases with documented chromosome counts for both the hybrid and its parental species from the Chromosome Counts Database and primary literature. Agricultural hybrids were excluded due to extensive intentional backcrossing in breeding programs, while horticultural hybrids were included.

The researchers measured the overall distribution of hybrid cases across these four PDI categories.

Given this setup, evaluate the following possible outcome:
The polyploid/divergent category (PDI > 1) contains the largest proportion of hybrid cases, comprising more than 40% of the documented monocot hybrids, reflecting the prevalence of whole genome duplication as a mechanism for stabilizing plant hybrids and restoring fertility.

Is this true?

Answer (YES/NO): NO